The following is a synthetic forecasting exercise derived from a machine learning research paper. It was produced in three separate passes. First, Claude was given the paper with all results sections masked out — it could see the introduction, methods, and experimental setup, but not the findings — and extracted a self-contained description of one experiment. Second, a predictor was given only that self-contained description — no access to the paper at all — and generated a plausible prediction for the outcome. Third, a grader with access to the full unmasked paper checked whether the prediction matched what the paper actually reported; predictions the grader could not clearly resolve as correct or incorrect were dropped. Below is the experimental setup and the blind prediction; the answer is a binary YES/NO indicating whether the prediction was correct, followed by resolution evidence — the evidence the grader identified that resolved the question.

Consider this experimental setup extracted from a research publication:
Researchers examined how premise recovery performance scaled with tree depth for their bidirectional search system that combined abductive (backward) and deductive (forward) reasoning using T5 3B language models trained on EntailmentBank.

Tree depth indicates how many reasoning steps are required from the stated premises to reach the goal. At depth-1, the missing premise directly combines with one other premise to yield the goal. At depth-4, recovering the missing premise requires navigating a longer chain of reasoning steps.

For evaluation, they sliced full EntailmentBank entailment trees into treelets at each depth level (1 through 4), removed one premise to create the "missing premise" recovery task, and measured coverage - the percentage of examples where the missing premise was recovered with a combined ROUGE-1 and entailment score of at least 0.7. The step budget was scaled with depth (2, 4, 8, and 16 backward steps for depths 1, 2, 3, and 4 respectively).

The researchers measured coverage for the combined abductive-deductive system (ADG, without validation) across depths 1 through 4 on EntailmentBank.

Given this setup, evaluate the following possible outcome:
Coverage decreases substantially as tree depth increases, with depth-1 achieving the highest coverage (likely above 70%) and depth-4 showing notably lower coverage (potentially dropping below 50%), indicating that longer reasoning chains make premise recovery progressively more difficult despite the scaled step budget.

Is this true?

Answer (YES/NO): YES